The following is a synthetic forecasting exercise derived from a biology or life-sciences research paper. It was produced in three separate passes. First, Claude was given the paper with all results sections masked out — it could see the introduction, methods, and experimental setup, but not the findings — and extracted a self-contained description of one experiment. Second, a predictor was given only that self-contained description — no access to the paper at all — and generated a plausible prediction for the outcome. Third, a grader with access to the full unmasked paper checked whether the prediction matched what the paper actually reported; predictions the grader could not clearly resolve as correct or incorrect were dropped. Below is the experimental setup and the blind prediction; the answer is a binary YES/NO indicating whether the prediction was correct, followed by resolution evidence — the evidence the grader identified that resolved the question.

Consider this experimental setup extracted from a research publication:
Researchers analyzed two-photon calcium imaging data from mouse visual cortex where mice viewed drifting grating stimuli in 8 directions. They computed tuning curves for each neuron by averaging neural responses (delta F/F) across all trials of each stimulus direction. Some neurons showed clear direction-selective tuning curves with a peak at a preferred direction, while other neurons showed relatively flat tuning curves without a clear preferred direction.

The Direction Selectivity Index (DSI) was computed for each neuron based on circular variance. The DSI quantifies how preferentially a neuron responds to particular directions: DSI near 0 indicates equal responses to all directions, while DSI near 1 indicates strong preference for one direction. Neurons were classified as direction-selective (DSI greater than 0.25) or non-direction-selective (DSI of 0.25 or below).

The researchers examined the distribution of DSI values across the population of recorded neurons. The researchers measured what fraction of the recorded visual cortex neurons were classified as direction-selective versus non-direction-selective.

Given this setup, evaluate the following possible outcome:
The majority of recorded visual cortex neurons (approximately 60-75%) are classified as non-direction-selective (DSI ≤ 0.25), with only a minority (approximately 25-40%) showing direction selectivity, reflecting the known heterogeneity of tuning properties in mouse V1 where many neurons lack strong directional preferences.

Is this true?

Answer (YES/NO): NO